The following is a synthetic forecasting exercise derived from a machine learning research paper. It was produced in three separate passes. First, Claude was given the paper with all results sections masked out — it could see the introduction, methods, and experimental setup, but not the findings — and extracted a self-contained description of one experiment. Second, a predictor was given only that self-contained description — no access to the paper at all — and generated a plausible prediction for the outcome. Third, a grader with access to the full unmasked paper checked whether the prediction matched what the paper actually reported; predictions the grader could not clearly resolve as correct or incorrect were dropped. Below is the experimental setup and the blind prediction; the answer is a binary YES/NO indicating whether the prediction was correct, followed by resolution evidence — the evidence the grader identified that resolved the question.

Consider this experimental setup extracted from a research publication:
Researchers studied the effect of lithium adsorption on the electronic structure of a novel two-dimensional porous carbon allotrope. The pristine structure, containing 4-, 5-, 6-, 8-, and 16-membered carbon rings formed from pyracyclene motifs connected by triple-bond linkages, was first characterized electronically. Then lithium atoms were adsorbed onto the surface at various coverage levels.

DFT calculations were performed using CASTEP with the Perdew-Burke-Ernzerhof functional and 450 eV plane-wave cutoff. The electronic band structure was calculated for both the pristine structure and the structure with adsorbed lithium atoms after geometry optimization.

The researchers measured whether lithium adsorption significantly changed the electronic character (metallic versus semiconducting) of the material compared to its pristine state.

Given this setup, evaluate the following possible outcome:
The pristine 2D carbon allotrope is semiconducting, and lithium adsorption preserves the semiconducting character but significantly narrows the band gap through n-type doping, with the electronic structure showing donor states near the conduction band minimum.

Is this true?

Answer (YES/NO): NO